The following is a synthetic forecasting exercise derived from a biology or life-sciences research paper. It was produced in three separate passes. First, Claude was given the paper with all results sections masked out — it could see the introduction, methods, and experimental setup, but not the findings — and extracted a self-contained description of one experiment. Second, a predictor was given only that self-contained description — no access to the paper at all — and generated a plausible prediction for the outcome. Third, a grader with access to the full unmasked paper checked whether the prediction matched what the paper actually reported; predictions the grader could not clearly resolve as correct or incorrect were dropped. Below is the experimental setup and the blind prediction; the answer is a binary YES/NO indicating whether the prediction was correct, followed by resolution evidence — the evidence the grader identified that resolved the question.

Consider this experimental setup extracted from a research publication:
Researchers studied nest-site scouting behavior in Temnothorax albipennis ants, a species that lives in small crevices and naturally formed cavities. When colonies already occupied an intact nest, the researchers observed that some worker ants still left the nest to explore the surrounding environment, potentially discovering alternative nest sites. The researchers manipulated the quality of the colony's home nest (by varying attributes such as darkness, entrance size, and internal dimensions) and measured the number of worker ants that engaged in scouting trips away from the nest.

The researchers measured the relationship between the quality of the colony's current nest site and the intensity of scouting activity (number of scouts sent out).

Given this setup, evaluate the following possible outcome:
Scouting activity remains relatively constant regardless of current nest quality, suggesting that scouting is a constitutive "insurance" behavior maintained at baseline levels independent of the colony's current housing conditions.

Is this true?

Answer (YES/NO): NO